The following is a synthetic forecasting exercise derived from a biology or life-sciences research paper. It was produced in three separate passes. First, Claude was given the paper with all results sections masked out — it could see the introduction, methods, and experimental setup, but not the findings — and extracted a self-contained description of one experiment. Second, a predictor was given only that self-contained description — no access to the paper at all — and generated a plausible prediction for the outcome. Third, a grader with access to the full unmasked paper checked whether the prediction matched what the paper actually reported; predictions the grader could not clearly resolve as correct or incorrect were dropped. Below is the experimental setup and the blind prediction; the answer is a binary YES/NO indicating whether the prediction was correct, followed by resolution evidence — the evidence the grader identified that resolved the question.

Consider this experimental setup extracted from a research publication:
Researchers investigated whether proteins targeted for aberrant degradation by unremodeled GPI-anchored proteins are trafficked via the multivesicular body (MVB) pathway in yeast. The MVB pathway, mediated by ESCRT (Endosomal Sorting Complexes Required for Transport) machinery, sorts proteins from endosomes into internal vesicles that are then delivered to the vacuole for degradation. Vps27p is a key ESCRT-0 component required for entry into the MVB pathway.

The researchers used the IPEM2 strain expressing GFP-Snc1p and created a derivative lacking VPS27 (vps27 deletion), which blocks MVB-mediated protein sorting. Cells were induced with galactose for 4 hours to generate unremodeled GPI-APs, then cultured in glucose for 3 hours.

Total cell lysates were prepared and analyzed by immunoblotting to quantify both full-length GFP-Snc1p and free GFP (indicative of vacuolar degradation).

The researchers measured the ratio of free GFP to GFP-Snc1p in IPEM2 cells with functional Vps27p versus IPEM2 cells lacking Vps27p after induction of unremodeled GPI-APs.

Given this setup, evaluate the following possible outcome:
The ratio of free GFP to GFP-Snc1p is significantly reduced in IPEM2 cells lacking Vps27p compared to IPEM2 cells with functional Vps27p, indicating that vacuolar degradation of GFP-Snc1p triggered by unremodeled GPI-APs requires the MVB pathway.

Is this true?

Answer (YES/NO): YES